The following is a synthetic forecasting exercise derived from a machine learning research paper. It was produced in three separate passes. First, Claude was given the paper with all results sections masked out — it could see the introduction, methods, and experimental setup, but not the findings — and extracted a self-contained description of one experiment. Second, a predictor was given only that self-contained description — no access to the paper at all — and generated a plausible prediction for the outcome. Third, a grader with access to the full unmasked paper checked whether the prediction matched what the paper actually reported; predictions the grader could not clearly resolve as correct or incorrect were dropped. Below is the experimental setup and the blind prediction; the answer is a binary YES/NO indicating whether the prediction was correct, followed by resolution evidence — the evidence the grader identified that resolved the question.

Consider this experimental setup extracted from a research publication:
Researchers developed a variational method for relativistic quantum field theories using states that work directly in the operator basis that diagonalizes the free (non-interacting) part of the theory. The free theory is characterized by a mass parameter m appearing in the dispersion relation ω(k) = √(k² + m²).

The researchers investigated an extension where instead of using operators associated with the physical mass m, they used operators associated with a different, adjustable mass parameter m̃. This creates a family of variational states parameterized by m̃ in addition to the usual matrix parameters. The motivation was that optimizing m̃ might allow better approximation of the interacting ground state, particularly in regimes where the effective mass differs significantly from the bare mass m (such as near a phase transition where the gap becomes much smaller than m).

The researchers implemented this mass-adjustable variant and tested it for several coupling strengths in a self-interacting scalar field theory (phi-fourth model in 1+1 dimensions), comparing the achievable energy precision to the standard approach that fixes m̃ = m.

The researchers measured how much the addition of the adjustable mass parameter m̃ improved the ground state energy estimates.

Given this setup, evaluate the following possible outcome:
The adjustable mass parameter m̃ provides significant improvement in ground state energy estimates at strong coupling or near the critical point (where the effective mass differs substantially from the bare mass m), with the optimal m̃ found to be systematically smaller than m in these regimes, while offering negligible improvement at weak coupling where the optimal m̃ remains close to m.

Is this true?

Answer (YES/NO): NO